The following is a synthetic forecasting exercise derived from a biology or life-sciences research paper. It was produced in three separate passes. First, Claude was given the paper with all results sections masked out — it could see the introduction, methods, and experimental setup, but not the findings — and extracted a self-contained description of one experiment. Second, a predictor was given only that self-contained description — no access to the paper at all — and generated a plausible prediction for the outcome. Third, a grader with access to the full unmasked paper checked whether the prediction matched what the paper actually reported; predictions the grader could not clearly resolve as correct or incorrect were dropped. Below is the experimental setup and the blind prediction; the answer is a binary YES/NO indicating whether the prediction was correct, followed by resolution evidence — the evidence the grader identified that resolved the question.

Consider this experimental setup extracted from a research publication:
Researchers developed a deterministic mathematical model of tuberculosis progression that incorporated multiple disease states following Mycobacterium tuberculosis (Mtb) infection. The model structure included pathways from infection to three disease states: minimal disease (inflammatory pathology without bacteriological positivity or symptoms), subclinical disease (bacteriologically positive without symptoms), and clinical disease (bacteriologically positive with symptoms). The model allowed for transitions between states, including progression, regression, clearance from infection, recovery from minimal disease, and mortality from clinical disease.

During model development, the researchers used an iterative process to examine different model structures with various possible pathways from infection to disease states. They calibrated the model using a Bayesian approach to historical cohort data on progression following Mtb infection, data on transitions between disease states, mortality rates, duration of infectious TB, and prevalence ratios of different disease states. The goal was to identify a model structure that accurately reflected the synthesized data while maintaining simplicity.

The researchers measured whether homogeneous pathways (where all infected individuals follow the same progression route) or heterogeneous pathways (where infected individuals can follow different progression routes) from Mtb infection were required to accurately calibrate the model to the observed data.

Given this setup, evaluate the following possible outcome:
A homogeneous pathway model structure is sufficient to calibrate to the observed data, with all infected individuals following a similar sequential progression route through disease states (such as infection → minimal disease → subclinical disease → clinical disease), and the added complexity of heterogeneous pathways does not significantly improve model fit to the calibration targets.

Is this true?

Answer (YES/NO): NO